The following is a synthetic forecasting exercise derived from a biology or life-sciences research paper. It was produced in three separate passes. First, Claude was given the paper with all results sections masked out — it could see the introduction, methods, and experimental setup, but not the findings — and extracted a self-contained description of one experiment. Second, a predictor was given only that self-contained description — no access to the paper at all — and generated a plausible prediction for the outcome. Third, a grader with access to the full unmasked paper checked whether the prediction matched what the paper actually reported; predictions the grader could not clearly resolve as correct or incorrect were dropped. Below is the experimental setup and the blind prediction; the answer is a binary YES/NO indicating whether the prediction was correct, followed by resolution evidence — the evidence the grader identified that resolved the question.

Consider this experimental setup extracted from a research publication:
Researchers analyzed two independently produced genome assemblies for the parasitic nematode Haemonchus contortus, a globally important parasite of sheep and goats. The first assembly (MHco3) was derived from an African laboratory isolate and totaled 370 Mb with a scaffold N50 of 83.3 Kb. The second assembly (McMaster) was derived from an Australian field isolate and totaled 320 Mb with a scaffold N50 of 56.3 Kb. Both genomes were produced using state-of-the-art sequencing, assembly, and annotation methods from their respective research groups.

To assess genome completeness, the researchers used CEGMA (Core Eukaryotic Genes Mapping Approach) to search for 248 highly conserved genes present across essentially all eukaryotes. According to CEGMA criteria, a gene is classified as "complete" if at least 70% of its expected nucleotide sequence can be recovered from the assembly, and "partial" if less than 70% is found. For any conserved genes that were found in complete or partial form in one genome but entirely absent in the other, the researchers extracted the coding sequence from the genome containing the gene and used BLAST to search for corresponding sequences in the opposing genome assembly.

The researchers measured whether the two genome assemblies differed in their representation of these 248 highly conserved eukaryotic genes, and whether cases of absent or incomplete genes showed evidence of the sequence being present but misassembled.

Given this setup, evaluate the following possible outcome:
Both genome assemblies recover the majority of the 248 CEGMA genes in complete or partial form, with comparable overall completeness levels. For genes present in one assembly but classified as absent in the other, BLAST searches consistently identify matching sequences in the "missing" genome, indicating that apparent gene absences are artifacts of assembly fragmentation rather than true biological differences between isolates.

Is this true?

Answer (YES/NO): NO